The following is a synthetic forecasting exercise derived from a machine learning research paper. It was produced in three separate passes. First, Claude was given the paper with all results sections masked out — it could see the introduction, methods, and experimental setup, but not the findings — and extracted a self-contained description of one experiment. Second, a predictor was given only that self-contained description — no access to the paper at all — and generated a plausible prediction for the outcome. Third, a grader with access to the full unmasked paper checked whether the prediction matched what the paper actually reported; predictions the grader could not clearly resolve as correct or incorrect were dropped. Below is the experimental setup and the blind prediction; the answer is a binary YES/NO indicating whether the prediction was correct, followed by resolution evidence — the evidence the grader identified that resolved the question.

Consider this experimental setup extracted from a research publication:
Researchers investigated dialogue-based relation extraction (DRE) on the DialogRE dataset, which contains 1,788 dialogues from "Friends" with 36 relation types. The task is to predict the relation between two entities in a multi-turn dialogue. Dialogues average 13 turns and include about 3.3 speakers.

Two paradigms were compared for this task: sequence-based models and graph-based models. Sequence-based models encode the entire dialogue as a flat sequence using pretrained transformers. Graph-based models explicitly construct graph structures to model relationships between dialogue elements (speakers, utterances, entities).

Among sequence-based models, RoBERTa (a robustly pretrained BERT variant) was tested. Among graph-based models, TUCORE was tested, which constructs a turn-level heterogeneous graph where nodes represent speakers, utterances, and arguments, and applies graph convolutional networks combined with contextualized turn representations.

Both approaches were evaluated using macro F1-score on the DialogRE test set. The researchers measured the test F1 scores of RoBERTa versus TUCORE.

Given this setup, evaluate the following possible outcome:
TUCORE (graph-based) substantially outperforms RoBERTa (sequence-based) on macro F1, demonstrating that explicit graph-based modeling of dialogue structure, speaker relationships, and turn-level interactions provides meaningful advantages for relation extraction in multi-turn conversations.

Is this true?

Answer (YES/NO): NO